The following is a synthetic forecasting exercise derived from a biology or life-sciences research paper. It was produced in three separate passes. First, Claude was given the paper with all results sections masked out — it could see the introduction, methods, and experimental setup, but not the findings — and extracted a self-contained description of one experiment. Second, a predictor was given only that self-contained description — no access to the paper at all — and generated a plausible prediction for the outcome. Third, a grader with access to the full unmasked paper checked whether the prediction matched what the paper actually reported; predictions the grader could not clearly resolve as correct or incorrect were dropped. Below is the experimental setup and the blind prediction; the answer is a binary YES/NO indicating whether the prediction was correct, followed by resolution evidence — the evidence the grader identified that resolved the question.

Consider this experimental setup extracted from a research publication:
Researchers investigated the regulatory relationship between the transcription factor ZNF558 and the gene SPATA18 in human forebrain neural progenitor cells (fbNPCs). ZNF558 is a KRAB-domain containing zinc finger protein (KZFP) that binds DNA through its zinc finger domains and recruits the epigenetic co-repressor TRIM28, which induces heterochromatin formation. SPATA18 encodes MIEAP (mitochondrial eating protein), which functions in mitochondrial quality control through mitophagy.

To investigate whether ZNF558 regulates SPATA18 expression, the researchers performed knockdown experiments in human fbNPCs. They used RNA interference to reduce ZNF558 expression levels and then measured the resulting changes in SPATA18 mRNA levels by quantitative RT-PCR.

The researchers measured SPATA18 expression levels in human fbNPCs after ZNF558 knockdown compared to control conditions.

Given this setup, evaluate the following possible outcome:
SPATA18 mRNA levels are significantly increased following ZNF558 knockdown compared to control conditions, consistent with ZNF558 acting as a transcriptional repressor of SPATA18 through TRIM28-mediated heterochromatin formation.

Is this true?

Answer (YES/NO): YES